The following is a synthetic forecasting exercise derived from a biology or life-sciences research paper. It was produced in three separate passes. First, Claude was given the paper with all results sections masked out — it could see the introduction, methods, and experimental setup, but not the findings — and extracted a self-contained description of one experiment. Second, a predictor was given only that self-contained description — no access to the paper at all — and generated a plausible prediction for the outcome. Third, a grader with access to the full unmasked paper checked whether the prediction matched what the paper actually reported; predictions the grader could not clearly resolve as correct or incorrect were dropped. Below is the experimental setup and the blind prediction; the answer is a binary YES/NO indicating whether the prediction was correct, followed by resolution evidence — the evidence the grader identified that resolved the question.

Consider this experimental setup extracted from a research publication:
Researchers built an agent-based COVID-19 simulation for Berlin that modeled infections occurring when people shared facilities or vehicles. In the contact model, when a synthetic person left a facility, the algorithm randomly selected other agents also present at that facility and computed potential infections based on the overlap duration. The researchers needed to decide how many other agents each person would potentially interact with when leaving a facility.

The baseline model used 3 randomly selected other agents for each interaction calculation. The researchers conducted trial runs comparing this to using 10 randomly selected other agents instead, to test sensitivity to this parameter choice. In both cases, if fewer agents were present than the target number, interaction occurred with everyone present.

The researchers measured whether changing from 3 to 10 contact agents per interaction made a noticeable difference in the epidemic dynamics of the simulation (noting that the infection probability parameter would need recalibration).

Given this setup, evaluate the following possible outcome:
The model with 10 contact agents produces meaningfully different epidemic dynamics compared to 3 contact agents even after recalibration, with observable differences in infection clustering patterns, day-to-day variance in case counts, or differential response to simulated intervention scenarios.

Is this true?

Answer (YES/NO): NO